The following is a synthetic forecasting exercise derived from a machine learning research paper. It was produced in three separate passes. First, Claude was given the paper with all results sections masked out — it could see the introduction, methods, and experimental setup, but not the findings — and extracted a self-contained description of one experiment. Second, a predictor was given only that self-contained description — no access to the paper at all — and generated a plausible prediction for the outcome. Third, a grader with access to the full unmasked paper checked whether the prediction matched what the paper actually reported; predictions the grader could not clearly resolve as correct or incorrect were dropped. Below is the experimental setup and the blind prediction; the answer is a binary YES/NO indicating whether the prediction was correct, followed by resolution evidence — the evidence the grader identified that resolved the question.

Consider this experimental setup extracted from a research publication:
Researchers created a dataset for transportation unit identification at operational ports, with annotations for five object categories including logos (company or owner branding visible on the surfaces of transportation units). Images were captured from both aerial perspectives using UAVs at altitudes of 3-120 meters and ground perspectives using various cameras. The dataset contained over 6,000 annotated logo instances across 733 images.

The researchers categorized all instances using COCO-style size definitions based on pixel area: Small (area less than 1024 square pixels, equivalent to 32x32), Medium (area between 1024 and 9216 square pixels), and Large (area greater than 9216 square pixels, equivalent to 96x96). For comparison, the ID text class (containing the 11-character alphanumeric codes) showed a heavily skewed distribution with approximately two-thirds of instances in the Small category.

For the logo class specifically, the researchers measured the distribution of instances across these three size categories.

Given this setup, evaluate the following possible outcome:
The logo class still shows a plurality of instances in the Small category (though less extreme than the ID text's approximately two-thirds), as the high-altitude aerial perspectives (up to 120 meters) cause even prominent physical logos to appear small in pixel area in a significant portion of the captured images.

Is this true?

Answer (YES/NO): NO